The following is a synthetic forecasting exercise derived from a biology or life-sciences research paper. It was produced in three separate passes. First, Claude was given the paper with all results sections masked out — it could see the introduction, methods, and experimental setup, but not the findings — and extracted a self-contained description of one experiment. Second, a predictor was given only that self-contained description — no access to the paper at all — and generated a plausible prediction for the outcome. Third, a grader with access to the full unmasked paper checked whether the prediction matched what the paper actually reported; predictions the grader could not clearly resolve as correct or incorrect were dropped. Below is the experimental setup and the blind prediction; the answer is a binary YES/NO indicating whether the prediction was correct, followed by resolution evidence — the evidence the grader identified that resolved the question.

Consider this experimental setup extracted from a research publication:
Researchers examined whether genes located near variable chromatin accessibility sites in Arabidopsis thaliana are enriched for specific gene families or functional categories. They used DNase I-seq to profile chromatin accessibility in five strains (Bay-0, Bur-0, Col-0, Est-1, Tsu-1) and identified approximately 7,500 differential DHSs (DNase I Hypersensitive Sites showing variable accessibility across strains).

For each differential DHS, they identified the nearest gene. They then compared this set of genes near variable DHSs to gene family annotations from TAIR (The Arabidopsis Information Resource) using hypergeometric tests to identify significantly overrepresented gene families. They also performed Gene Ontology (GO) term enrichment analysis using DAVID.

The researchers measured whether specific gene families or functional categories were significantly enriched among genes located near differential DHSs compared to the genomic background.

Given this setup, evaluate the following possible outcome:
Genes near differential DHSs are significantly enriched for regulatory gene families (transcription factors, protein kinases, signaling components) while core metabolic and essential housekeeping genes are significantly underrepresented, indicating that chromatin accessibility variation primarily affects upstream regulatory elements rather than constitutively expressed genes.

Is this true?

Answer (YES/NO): NO